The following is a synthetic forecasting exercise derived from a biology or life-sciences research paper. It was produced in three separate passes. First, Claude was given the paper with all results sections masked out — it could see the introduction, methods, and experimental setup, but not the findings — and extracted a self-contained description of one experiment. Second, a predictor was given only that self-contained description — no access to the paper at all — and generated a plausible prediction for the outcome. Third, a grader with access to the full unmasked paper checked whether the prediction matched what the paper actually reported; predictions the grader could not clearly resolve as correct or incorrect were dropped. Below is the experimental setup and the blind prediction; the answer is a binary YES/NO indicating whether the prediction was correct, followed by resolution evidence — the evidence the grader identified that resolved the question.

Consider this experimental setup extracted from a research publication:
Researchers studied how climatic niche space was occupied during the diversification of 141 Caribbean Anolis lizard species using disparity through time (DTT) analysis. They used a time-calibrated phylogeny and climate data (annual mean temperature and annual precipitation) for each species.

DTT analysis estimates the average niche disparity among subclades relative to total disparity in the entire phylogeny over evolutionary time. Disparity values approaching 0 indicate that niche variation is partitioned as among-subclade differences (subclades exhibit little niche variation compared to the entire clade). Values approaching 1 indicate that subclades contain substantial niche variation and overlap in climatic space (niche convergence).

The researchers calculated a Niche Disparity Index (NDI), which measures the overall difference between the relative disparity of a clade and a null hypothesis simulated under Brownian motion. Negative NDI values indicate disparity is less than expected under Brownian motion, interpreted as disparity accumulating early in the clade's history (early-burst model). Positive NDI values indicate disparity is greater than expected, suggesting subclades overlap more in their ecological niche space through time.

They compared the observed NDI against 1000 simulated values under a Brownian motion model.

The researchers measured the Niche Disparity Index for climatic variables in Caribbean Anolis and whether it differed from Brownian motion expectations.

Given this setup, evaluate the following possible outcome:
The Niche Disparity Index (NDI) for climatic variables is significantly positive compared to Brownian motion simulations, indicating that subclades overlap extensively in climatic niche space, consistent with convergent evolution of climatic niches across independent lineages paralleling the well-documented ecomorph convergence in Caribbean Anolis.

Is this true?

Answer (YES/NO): YES